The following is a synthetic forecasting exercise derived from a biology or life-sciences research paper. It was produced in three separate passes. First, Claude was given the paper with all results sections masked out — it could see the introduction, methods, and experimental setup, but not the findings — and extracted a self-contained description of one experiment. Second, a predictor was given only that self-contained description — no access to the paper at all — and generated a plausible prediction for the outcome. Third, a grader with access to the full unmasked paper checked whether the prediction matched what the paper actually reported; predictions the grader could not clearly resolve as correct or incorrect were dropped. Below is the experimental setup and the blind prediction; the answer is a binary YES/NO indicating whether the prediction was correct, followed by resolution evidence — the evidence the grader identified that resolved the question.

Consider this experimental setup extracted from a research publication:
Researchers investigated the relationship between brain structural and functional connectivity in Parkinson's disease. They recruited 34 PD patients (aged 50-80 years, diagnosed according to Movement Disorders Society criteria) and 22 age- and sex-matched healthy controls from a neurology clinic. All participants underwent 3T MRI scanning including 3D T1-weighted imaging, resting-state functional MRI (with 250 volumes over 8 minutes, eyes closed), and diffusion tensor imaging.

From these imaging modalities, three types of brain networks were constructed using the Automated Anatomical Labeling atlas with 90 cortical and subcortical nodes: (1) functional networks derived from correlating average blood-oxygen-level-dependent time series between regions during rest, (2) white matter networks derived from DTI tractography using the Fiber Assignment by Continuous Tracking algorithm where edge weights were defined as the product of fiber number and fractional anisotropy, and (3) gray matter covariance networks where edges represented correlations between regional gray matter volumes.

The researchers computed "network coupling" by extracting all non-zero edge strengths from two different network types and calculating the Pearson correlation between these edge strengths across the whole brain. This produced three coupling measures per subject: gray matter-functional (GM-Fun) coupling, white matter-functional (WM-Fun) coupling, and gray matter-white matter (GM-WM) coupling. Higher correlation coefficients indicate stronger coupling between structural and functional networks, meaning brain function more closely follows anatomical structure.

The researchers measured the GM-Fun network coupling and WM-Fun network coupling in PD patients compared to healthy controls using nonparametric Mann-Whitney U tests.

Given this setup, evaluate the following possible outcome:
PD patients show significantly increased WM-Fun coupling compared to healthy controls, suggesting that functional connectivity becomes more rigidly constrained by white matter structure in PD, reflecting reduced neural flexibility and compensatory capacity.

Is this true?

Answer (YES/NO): NO